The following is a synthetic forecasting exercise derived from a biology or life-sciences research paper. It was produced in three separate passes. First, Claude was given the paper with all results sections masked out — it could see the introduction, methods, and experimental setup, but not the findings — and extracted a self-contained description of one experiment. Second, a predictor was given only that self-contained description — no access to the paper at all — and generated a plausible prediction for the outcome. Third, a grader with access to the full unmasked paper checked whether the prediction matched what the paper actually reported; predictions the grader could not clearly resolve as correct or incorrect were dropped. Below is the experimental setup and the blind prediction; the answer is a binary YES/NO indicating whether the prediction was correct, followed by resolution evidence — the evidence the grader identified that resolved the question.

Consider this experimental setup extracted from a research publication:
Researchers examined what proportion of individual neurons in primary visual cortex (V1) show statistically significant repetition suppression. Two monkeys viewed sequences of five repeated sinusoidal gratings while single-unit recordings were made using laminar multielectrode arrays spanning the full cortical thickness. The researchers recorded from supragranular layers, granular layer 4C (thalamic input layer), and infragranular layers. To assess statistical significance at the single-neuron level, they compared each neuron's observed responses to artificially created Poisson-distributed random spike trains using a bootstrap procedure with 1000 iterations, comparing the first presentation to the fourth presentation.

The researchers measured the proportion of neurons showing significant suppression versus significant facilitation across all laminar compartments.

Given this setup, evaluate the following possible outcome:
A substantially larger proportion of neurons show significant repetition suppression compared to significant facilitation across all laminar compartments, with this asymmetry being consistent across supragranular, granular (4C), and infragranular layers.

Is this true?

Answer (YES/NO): YES